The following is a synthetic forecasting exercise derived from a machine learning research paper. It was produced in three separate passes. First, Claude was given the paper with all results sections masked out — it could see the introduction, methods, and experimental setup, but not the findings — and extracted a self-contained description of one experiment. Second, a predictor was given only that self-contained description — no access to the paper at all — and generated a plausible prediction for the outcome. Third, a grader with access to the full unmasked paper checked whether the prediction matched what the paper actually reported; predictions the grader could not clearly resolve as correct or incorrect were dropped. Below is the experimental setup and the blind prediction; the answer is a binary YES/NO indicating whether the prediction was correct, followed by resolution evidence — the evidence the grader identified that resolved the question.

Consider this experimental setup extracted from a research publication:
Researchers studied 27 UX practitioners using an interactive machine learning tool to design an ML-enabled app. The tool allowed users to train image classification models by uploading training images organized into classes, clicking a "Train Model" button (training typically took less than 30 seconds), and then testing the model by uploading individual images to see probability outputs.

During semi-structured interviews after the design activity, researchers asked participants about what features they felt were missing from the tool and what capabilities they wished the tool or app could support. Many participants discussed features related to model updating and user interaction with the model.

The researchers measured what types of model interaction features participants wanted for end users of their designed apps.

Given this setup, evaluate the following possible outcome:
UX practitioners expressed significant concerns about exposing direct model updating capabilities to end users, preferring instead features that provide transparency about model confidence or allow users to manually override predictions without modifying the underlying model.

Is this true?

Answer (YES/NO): NO